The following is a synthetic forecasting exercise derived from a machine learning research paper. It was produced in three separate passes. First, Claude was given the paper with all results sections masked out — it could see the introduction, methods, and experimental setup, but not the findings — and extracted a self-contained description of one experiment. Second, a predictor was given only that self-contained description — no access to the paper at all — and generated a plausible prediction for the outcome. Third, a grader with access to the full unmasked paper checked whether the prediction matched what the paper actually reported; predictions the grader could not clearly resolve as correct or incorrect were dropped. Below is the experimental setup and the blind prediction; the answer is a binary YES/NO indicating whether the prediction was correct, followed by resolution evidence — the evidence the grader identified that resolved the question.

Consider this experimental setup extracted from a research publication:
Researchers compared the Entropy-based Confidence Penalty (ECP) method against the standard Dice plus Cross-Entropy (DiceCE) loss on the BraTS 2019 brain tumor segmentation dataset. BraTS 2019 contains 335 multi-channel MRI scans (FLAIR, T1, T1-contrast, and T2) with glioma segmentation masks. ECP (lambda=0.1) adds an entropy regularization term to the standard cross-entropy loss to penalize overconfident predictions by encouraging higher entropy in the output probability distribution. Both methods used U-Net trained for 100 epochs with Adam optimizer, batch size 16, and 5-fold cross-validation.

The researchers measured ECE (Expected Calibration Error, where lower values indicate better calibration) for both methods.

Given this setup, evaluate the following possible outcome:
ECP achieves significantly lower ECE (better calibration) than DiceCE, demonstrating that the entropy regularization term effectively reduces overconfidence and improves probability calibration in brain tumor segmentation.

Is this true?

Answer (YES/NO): NO